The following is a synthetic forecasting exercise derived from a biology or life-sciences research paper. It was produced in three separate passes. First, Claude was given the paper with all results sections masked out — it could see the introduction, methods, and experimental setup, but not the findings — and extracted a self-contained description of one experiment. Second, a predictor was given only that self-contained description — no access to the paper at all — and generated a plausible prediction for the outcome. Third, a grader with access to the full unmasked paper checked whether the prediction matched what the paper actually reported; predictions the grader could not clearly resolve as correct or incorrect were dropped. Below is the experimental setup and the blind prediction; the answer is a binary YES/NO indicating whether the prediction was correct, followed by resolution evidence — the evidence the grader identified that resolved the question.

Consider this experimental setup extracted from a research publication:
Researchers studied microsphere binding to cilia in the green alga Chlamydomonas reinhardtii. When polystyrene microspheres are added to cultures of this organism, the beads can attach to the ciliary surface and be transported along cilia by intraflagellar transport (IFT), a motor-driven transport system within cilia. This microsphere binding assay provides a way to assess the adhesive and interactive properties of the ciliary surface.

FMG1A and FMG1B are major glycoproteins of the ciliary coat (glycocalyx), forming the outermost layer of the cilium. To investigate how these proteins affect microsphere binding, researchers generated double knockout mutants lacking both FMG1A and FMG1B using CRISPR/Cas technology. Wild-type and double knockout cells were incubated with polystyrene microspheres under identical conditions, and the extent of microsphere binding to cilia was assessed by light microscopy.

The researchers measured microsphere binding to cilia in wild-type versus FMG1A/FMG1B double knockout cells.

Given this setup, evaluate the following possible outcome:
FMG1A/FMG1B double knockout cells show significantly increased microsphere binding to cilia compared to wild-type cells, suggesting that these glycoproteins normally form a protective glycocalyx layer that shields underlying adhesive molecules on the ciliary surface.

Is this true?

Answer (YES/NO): YES